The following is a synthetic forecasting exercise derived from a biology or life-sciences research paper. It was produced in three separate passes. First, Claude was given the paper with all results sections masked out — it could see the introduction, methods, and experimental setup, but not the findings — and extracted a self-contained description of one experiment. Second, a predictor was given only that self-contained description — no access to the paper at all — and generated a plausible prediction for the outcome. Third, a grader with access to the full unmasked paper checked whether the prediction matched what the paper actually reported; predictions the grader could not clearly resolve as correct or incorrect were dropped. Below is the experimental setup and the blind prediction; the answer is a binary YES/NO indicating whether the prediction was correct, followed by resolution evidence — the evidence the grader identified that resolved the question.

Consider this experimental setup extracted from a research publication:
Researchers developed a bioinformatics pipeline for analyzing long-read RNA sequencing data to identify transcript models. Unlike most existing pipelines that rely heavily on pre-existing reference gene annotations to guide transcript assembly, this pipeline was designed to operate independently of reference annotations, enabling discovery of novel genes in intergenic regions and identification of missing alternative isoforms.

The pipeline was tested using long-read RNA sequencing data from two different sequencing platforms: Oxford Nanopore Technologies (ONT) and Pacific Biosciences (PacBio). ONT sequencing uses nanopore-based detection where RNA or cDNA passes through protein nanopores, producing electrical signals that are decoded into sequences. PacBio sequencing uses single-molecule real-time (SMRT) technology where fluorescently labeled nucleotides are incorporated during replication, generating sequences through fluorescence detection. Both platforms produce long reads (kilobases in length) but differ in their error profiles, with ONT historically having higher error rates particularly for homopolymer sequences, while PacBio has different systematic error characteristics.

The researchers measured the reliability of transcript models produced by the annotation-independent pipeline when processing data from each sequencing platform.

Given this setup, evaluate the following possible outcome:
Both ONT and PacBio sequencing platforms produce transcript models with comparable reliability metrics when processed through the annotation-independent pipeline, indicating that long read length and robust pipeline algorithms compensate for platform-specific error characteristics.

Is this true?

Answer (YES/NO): NO